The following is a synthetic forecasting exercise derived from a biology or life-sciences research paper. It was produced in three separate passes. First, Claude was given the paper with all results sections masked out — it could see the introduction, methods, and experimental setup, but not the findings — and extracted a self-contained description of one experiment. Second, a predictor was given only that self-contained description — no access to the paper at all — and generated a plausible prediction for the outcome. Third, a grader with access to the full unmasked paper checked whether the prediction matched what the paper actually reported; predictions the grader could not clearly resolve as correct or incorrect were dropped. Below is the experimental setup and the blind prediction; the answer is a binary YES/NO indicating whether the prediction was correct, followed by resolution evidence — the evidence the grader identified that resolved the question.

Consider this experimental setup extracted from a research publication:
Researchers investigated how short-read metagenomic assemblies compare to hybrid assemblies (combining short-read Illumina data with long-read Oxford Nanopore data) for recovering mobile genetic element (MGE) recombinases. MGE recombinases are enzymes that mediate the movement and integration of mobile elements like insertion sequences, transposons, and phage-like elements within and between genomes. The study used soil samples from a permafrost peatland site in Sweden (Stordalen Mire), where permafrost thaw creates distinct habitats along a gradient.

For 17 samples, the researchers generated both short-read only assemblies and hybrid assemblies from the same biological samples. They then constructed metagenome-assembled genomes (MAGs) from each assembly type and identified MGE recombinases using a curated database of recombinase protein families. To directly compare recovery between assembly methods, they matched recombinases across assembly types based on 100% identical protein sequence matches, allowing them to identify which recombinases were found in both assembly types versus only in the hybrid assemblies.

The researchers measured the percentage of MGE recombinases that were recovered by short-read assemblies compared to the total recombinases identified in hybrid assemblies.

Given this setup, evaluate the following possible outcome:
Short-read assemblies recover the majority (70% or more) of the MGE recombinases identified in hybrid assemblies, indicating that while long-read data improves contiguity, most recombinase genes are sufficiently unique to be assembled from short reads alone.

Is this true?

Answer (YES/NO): NO